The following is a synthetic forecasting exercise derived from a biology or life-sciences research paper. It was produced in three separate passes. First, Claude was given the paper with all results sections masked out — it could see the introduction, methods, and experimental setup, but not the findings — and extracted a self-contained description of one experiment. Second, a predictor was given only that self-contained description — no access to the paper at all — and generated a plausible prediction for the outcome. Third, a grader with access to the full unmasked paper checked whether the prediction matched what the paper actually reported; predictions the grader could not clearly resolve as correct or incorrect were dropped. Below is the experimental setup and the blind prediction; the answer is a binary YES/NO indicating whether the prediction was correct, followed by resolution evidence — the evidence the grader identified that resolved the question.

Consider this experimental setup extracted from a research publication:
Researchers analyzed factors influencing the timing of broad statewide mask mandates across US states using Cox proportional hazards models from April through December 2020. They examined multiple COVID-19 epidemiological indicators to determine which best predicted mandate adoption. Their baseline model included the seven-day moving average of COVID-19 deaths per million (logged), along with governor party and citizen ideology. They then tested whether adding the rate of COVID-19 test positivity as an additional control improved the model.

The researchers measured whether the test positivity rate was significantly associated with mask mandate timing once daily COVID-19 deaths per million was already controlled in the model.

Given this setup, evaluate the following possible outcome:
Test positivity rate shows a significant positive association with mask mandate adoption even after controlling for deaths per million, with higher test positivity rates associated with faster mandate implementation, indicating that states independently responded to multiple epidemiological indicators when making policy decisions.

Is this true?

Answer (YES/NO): NO